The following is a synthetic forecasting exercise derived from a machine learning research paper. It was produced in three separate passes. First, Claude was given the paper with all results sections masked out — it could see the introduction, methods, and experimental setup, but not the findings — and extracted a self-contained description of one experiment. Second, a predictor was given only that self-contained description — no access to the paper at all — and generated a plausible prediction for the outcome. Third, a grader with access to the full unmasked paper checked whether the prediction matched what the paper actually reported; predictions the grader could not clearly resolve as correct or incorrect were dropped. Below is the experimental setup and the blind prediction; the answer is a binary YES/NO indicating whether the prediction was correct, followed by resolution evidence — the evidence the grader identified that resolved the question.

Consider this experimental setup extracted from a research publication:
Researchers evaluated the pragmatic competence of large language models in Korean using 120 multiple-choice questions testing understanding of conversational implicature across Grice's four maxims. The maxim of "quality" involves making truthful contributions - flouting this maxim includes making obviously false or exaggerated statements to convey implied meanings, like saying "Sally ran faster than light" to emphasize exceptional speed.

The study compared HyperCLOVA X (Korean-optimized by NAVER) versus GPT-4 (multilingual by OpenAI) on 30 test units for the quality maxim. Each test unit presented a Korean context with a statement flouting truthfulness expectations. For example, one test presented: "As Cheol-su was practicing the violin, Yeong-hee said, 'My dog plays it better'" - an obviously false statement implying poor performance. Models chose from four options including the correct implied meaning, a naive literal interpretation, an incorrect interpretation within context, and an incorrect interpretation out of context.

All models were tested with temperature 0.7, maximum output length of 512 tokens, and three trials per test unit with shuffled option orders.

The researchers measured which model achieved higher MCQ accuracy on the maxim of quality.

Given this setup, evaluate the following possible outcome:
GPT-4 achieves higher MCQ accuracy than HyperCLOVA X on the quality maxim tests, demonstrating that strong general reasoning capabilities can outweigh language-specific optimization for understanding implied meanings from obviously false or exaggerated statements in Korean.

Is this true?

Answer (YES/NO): NO